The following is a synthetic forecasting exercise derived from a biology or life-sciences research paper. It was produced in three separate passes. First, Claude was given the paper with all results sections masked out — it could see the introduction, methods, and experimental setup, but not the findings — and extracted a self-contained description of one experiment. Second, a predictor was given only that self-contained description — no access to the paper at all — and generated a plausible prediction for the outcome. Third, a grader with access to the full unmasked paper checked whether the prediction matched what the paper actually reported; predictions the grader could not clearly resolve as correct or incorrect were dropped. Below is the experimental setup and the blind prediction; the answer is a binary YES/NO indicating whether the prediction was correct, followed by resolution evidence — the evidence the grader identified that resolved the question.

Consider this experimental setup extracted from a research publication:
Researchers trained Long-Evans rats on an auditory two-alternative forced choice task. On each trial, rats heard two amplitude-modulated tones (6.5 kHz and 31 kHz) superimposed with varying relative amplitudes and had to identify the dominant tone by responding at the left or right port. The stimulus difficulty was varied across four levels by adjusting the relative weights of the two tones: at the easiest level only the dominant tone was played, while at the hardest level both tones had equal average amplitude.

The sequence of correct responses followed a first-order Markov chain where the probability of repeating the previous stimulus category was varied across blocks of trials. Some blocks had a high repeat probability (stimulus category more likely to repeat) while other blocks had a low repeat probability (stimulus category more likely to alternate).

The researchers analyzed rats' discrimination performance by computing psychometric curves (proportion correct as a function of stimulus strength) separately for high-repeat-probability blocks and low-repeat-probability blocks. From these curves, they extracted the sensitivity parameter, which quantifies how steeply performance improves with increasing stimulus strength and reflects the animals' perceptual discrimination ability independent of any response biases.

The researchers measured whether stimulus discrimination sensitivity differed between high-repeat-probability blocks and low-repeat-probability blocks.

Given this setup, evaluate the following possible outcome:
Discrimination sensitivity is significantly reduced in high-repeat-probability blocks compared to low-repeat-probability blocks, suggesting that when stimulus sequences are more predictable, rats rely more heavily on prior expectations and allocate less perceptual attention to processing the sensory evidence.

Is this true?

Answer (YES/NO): NO